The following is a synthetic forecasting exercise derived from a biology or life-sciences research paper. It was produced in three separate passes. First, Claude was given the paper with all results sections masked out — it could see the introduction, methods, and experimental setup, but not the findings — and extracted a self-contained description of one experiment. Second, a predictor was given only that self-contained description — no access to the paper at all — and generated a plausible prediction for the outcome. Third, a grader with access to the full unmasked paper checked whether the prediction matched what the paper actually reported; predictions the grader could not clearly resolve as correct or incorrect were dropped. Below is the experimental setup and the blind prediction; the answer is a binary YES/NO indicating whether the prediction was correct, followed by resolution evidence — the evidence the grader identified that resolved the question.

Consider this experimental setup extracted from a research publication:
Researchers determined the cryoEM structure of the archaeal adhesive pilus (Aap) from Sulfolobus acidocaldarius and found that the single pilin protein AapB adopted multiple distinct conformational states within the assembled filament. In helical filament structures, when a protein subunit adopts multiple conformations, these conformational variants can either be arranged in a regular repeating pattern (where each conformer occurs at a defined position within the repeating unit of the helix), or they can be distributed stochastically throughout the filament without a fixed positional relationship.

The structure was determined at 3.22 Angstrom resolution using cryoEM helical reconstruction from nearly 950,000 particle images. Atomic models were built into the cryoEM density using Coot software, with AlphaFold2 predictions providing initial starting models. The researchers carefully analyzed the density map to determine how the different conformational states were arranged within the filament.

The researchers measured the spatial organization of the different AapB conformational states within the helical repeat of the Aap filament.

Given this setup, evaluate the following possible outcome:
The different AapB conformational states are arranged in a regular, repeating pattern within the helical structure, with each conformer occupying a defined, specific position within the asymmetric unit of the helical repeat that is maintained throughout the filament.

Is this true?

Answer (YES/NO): YES